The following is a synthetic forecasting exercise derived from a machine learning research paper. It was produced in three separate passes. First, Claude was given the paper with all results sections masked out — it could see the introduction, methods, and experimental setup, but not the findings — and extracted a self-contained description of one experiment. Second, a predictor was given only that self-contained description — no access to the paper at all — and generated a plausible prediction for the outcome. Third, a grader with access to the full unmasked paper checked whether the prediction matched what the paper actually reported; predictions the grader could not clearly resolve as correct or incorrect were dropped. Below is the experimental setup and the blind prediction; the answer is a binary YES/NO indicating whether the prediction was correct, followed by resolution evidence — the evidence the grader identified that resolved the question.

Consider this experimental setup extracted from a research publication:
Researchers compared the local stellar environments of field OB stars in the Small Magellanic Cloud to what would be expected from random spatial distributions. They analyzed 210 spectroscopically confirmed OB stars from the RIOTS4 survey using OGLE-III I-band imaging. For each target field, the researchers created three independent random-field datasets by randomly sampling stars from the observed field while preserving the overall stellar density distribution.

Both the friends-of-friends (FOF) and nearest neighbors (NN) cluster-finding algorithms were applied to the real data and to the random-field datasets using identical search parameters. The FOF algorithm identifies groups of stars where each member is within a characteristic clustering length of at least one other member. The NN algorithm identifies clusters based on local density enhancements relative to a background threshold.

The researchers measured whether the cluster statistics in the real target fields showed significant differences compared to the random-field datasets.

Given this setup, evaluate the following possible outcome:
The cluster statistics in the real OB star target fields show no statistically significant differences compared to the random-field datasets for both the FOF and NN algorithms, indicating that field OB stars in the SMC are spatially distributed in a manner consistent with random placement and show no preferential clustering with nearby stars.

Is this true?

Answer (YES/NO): NO